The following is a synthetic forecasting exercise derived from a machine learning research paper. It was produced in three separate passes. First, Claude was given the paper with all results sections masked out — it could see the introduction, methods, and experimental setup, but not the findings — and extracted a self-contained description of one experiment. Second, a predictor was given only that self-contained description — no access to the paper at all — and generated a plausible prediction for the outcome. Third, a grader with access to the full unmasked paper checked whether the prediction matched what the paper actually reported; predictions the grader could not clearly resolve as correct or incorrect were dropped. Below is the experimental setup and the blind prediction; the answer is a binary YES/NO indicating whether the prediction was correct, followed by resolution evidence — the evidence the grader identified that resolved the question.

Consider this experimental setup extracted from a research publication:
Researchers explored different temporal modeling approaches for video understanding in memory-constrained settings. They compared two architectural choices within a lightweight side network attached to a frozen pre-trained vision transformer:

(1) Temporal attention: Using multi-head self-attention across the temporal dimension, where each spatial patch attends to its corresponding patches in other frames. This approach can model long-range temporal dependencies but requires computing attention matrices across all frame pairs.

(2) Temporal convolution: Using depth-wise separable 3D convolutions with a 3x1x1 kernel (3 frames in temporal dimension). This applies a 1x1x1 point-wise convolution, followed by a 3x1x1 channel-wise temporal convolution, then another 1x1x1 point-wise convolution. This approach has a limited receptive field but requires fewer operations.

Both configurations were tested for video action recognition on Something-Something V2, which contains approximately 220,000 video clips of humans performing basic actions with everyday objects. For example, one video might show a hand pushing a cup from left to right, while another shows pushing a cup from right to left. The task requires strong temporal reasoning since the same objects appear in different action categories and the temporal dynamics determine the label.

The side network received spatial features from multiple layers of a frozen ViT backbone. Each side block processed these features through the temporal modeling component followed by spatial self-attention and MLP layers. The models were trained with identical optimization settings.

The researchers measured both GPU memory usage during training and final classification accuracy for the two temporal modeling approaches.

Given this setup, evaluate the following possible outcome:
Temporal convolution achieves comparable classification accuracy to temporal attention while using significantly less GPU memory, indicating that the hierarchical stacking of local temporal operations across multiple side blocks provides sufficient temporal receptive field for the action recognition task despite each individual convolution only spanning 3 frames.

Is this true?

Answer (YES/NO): NO